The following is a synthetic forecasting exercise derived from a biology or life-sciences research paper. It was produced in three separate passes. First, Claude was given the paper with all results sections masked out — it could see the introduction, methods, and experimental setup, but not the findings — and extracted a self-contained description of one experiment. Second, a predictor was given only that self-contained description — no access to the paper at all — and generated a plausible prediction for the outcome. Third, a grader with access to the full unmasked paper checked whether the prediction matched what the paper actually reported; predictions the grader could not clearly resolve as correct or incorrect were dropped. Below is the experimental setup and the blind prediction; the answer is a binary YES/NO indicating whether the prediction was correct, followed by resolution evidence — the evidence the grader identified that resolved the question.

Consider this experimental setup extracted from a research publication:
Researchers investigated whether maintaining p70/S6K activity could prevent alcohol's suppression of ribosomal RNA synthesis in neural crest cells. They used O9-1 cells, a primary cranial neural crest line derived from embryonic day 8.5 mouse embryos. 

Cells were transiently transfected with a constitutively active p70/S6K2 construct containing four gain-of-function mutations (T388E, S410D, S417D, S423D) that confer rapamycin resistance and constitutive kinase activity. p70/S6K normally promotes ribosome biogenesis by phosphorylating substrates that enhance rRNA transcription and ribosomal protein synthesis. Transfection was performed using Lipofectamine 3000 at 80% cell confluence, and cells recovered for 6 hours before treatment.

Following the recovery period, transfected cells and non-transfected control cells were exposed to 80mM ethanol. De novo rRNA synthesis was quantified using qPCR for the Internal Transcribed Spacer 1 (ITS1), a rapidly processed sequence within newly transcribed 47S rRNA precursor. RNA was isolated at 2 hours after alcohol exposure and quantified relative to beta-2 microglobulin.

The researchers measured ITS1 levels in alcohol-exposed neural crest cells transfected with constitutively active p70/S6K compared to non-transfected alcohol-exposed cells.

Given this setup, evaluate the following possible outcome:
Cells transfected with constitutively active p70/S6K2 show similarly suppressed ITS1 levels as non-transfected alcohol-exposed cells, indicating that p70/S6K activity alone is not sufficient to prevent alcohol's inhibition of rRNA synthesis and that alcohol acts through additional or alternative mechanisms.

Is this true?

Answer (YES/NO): NO